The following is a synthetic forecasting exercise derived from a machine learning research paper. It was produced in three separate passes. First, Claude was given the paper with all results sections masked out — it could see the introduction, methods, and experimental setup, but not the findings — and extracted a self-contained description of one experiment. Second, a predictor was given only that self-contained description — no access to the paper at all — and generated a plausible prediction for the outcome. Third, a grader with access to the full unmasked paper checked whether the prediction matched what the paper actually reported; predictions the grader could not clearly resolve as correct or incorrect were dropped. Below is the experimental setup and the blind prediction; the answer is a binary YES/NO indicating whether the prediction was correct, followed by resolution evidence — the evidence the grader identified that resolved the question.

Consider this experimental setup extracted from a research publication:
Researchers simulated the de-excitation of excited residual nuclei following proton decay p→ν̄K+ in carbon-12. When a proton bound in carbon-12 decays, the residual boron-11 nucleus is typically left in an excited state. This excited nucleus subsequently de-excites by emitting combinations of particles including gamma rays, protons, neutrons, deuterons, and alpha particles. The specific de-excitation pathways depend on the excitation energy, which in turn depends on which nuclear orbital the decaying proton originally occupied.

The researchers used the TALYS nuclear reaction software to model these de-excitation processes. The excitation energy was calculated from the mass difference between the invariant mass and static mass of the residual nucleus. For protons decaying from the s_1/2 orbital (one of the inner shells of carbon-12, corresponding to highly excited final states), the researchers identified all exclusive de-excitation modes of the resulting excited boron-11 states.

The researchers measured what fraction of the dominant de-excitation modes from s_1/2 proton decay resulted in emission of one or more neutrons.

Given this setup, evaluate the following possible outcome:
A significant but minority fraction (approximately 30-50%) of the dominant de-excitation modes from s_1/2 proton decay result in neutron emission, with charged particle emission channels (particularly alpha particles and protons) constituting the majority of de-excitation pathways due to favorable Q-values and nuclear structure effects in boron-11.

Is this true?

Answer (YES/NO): YES